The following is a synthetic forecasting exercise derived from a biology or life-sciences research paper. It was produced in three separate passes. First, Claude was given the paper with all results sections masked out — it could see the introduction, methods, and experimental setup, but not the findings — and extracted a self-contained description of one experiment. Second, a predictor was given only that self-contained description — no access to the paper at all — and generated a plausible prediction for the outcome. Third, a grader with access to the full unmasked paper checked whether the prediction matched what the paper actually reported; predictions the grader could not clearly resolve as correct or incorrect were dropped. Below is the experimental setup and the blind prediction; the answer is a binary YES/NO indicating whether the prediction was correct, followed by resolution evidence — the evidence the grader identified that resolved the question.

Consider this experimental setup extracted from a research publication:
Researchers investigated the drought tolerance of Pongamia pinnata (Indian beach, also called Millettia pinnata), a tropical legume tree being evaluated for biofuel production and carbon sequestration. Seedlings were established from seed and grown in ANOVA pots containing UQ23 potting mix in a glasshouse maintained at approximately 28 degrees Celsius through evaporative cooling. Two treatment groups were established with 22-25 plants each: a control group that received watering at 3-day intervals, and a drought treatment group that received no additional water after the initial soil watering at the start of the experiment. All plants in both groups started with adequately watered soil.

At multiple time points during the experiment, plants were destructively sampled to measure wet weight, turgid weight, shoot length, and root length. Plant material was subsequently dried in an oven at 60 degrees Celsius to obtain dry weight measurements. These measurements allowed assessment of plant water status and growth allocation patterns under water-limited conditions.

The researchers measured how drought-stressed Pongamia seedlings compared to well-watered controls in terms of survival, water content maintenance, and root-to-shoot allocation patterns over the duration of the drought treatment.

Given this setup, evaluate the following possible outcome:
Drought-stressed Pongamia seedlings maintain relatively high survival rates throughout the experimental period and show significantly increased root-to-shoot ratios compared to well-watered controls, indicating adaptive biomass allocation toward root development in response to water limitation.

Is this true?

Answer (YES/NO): NO